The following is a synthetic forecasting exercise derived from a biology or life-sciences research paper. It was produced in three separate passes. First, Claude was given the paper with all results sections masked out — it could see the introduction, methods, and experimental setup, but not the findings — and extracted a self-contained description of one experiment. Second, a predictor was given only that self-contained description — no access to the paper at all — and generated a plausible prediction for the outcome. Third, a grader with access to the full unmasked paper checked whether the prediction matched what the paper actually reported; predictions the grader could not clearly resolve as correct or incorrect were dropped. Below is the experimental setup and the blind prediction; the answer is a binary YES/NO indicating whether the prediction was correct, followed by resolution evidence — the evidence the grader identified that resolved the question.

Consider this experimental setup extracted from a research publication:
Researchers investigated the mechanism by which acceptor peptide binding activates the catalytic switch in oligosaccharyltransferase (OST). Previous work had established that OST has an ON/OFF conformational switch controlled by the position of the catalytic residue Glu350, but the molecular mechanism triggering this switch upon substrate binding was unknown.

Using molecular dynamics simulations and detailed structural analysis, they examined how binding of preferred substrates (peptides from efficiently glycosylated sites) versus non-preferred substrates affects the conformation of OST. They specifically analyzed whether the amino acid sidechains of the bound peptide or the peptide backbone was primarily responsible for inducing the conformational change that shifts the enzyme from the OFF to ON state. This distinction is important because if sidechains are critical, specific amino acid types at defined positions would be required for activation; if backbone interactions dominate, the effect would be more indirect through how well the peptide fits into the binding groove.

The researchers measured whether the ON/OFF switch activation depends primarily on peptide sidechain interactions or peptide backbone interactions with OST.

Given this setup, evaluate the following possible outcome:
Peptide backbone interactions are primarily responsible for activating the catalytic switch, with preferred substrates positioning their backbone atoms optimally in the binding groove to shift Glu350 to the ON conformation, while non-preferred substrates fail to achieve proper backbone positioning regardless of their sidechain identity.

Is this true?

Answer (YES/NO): YES